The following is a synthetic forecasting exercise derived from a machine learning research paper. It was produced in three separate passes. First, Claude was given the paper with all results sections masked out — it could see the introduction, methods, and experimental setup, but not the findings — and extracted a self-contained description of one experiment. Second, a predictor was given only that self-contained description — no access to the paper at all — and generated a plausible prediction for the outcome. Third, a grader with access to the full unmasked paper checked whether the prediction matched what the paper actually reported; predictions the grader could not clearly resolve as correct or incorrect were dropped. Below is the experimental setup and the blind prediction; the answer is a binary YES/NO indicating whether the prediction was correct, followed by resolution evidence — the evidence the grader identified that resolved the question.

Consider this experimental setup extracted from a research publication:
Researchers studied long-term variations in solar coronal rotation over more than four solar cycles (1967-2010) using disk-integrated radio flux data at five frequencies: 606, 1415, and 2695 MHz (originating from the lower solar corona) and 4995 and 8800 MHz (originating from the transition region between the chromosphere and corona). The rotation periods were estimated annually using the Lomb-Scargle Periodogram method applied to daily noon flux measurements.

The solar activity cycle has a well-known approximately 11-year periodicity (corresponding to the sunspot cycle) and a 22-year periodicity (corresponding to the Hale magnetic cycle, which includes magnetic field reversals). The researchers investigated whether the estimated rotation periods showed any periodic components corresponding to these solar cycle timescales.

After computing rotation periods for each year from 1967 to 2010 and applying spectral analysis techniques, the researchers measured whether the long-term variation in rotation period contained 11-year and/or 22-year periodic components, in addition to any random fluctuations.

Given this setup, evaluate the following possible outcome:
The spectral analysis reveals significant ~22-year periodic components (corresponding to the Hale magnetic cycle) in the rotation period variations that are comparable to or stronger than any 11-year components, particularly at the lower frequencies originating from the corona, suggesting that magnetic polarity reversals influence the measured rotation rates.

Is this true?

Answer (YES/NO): NO